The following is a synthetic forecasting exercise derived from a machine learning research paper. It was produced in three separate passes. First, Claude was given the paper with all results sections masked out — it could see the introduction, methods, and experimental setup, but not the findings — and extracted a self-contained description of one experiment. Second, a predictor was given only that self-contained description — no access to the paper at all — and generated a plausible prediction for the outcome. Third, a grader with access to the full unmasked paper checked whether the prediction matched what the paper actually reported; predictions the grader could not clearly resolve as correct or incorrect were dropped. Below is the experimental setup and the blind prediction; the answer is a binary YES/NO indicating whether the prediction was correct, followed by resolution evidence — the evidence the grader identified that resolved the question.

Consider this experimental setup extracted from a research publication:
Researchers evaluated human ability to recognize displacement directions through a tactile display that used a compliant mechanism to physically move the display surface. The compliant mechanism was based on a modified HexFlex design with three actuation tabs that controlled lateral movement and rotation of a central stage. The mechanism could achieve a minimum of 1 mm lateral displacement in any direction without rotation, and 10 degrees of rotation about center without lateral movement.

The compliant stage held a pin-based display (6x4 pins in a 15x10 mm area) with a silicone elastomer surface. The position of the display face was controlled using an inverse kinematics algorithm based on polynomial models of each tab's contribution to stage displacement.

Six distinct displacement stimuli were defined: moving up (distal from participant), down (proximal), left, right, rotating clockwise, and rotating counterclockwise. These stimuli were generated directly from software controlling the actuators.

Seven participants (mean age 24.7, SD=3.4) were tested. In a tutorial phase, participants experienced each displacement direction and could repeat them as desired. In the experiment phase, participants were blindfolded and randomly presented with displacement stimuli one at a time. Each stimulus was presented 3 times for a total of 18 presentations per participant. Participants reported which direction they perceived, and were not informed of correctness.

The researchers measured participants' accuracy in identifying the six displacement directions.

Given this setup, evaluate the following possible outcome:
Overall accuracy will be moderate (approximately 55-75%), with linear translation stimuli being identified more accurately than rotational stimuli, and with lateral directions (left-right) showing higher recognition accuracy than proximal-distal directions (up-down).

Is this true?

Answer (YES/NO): NO